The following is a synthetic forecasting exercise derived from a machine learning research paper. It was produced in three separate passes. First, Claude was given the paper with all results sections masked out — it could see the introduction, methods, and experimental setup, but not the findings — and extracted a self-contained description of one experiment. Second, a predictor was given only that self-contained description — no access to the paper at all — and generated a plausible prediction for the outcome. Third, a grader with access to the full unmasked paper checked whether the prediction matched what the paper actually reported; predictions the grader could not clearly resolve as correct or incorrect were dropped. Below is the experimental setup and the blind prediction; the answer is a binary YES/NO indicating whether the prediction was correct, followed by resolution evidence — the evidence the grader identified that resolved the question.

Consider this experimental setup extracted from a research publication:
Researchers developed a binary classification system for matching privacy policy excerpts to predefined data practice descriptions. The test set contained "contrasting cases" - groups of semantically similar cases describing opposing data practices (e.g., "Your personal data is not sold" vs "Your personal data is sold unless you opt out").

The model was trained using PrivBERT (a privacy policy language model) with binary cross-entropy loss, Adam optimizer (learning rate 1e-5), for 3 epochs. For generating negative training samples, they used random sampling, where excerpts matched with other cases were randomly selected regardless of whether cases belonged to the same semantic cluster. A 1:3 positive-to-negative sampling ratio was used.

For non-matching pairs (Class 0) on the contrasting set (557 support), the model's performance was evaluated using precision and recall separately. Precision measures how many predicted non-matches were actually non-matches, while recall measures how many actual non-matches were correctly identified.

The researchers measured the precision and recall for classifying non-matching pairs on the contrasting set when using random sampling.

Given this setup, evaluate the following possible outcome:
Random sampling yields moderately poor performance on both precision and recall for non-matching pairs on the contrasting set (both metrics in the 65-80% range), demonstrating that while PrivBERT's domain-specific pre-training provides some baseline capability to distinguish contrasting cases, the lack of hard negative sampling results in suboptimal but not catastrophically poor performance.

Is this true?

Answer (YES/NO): NO